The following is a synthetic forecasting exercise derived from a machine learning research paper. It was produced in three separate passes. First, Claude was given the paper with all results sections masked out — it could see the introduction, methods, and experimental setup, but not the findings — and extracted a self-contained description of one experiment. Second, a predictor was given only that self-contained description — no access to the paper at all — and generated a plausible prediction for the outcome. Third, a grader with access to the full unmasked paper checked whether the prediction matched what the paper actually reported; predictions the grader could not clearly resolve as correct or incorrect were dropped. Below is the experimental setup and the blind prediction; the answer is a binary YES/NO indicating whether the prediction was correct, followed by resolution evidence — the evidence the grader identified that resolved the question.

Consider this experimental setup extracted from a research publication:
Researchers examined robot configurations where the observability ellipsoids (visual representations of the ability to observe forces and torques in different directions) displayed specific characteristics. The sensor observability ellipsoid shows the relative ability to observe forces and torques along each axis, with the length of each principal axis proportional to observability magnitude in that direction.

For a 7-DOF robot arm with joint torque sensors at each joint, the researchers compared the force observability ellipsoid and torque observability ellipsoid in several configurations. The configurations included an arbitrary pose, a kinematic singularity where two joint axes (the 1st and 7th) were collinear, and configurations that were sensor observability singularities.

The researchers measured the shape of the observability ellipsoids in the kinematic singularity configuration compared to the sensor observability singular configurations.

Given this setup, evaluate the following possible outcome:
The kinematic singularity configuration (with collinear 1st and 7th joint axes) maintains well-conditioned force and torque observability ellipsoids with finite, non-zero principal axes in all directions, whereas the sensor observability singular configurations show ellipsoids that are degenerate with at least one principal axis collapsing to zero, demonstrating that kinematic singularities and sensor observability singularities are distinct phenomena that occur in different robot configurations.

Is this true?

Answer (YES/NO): NO